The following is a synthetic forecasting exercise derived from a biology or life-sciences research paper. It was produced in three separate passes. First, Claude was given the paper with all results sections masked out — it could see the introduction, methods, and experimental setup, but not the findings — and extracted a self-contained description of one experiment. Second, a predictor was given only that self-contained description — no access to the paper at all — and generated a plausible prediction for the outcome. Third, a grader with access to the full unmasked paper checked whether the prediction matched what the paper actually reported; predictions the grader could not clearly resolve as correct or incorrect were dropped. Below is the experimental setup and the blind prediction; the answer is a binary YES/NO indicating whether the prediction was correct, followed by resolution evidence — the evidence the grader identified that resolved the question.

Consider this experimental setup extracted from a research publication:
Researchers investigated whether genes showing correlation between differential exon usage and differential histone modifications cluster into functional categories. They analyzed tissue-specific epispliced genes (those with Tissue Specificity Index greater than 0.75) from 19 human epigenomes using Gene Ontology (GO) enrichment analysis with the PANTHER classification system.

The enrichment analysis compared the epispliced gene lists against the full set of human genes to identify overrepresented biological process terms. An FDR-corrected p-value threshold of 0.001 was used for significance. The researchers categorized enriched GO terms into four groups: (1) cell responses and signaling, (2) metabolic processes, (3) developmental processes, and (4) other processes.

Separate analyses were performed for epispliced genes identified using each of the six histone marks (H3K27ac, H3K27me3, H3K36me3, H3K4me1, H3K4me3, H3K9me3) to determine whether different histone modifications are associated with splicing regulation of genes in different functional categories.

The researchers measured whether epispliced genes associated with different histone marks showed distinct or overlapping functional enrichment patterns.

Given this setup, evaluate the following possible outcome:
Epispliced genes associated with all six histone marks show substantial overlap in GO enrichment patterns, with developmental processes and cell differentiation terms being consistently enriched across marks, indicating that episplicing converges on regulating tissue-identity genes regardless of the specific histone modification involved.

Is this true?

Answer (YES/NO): NO